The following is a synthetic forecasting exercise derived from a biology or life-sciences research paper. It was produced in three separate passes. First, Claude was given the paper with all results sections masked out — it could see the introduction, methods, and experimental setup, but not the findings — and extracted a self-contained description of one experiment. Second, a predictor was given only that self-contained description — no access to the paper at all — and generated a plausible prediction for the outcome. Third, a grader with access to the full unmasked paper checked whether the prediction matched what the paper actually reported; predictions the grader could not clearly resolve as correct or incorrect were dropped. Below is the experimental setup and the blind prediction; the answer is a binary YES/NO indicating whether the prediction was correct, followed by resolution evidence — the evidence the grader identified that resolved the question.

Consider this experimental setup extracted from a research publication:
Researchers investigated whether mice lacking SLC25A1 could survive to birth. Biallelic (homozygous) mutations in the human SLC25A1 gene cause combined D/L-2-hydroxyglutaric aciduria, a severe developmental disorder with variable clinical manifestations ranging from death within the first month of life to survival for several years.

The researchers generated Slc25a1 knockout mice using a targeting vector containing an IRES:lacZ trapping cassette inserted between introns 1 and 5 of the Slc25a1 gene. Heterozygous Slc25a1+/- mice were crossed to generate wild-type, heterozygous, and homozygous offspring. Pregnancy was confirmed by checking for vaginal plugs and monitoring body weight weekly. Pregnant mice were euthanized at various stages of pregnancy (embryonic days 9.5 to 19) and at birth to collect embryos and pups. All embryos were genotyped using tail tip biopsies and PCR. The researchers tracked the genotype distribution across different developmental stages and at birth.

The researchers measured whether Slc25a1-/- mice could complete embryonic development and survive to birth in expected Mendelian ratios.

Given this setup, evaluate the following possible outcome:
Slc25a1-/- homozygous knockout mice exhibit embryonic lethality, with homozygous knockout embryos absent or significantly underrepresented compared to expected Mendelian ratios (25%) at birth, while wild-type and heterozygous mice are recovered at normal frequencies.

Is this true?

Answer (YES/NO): NO